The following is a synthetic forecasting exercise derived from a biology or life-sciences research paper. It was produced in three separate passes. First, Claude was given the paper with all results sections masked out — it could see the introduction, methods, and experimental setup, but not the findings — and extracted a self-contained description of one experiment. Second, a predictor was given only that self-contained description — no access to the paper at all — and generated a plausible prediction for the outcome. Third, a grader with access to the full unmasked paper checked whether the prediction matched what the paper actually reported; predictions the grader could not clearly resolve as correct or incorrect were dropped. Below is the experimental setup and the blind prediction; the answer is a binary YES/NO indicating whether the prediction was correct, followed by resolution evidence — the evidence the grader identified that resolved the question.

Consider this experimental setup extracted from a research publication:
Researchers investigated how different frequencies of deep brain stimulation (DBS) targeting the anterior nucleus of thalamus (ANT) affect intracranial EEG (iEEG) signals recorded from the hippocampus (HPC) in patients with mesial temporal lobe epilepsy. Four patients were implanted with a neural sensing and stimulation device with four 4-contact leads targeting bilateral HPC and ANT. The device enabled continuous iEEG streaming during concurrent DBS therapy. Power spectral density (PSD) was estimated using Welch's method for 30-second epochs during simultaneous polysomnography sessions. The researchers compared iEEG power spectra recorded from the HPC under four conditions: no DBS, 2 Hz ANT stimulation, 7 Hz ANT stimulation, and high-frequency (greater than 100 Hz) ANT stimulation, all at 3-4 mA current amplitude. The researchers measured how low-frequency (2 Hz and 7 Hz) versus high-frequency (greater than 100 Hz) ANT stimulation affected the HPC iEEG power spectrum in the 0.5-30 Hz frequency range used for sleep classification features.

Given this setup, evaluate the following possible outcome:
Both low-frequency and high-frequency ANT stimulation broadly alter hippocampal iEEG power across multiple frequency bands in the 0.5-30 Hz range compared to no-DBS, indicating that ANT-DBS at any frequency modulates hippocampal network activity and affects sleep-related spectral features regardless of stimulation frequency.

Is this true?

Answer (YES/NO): NO